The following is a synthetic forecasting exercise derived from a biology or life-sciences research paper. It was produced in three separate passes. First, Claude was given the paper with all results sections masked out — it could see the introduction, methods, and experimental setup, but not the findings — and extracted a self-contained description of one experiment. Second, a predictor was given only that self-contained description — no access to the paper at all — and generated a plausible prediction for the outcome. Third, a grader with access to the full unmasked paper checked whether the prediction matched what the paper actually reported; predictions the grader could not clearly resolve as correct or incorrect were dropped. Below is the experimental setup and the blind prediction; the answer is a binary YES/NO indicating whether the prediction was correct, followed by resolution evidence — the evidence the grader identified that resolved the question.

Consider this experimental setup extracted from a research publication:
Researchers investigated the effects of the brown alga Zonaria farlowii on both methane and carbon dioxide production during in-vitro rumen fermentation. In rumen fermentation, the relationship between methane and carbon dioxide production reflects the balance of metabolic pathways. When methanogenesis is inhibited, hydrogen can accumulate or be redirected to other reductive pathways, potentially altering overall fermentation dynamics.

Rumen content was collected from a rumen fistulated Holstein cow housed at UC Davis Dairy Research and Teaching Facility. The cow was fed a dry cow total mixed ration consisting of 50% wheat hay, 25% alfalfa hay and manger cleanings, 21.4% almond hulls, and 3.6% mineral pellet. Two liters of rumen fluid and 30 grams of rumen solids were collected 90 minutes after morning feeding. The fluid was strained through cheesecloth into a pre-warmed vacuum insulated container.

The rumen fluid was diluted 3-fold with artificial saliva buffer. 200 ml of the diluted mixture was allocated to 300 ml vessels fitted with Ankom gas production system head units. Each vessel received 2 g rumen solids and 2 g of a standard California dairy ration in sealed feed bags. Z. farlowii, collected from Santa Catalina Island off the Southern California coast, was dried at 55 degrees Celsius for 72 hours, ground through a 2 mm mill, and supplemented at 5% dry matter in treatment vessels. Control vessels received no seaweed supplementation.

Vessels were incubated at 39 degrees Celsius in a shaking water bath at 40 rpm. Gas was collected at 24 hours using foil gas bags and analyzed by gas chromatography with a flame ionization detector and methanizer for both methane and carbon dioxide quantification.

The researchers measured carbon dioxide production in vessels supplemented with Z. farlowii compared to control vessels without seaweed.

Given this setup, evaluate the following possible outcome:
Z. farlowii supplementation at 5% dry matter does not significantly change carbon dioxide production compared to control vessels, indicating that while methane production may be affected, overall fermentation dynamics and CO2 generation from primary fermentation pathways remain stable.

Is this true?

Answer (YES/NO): YES